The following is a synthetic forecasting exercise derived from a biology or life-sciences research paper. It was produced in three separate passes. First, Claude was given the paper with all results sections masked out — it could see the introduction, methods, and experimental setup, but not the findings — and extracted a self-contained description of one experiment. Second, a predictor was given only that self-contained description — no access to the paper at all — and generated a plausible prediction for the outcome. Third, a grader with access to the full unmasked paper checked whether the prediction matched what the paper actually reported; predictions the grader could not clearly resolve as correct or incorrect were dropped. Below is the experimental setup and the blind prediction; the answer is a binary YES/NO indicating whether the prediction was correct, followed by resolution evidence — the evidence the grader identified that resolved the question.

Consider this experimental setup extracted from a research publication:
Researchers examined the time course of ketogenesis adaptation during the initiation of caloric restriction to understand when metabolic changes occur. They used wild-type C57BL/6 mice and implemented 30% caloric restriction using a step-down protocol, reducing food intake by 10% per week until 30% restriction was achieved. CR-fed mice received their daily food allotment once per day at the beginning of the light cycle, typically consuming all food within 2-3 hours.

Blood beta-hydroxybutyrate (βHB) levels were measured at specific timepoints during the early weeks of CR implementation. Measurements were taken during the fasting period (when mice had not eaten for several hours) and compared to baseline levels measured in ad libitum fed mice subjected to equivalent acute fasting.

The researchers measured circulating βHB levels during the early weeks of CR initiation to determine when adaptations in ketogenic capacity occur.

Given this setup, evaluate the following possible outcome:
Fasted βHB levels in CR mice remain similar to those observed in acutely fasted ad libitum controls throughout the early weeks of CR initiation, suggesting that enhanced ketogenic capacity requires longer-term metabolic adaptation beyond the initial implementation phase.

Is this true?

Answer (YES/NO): NO